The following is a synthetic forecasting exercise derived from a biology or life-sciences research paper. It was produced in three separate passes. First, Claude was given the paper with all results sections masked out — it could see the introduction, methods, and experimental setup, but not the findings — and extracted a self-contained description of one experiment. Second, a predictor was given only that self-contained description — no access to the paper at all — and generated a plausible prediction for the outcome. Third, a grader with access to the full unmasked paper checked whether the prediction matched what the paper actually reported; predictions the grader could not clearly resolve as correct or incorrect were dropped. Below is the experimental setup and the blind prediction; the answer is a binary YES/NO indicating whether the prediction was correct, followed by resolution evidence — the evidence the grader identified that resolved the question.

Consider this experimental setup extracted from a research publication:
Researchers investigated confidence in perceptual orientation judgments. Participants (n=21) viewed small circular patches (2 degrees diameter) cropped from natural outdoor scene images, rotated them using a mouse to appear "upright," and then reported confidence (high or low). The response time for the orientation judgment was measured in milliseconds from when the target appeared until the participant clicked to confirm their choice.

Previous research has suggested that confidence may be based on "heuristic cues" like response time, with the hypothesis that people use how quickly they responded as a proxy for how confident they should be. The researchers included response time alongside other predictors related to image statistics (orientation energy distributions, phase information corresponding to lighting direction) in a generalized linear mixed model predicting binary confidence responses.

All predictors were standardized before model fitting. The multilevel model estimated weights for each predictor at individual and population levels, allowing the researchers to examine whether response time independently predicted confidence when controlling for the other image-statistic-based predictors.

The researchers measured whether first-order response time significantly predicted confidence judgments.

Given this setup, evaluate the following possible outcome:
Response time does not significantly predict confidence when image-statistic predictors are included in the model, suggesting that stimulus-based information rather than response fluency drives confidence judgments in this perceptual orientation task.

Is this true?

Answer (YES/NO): YES